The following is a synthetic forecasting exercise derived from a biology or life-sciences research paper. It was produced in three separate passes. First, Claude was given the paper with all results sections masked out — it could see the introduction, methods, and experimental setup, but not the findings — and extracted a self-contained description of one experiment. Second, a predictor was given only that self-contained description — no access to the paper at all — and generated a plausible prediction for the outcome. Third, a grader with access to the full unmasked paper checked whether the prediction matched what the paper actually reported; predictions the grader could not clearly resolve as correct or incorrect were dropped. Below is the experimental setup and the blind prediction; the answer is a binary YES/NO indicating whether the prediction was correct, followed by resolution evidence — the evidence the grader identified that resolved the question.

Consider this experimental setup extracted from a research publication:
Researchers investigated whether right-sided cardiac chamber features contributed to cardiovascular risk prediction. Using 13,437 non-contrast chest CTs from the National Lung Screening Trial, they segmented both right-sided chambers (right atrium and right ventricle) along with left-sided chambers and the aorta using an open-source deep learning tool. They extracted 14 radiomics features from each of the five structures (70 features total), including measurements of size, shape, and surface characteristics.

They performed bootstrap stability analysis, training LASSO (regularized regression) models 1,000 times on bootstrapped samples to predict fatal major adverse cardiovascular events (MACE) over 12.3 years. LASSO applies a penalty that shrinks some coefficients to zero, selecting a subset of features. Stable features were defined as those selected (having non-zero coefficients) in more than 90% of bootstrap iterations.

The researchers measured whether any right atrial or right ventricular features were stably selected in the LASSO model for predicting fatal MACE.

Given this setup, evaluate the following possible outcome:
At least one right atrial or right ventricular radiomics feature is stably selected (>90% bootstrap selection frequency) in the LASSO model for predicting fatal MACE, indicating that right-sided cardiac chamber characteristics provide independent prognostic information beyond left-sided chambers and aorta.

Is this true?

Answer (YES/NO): YES